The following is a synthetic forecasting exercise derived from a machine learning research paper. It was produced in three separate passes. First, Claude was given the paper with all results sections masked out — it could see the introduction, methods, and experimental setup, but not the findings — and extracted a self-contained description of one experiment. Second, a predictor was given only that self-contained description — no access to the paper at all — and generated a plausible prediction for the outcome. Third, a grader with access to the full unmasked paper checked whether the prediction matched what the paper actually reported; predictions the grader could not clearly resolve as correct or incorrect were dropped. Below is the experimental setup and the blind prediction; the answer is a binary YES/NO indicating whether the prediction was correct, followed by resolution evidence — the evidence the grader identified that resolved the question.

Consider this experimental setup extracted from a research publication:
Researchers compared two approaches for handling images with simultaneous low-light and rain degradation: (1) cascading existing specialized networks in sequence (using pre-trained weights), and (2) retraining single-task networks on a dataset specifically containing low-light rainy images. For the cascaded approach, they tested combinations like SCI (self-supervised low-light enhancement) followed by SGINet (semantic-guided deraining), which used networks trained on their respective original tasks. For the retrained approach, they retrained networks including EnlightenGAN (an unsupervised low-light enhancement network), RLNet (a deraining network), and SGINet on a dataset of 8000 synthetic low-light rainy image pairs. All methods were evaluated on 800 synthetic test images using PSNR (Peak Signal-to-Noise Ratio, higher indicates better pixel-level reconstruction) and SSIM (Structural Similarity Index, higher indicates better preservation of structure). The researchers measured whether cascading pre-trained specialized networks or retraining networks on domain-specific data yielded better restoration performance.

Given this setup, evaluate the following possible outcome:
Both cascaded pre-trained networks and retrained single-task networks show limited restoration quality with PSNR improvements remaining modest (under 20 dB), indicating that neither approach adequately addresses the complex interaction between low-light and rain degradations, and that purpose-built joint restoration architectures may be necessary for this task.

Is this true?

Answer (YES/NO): NO